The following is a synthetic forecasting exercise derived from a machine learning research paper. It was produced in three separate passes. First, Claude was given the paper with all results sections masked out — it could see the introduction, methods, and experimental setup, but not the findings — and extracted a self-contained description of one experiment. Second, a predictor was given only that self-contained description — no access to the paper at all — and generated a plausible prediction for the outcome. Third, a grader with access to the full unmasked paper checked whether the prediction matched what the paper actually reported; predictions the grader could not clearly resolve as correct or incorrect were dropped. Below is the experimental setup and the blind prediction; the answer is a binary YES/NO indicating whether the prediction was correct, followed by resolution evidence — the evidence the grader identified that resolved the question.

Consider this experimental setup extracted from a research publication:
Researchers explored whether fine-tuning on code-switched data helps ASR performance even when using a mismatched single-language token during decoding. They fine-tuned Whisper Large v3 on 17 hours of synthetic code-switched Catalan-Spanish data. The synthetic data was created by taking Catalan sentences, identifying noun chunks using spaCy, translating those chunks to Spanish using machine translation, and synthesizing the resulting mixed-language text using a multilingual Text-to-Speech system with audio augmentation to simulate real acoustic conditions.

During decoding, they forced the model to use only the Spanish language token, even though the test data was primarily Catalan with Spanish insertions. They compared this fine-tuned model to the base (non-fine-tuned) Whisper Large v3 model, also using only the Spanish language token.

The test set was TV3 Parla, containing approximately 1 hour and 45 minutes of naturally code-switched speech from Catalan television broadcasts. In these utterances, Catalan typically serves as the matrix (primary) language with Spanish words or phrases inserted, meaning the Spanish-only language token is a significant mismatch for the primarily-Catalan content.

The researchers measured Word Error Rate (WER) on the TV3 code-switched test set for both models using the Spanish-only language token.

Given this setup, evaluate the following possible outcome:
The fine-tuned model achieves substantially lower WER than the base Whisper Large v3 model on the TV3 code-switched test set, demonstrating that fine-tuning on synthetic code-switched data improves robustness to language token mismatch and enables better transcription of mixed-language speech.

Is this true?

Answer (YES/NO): YES